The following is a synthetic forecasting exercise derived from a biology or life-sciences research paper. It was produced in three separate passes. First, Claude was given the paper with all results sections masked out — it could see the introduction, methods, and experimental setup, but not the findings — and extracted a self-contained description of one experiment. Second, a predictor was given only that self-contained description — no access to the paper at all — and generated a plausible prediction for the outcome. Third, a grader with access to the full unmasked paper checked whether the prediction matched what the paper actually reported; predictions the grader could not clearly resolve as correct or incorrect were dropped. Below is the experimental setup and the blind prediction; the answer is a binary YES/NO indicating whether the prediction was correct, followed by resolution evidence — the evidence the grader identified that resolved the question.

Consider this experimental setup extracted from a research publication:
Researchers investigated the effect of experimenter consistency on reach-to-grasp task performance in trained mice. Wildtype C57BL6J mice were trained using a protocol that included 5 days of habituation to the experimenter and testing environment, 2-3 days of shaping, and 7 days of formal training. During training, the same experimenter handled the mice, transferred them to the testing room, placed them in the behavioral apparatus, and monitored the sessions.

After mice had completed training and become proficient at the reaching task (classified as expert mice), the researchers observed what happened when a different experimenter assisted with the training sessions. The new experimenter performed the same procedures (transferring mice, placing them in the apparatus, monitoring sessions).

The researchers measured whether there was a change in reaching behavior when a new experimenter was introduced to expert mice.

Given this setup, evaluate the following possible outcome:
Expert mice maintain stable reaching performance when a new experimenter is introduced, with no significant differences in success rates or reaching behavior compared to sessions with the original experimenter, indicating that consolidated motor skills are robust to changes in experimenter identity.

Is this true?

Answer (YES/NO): NO